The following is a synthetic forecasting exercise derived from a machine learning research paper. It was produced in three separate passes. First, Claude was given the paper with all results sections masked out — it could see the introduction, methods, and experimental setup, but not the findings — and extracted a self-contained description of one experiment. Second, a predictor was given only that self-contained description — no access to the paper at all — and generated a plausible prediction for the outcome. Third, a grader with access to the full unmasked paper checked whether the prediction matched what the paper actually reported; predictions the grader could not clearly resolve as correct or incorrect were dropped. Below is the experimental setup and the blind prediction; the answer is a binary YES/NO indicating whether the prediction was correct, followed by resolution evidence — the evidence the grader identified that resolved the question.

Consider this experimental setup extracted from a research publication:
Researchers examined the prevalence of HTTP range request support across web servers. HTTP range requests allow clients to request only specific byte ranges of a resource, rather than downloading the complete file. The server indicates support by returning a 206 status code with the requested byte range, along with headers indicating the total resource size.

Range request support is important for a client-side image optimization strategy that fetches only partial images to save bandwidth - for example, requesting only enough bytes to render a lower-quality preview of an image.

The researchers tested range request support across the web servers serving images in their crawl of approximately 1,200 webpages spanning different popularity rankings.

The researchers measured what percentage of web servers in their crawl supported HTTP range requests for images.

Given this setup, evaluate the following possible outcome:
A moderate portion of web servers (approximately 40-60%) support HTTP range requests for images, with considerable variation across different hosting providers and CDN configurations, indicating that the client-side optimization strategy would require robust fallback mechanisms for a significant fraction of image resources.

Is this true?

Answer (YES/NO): NO